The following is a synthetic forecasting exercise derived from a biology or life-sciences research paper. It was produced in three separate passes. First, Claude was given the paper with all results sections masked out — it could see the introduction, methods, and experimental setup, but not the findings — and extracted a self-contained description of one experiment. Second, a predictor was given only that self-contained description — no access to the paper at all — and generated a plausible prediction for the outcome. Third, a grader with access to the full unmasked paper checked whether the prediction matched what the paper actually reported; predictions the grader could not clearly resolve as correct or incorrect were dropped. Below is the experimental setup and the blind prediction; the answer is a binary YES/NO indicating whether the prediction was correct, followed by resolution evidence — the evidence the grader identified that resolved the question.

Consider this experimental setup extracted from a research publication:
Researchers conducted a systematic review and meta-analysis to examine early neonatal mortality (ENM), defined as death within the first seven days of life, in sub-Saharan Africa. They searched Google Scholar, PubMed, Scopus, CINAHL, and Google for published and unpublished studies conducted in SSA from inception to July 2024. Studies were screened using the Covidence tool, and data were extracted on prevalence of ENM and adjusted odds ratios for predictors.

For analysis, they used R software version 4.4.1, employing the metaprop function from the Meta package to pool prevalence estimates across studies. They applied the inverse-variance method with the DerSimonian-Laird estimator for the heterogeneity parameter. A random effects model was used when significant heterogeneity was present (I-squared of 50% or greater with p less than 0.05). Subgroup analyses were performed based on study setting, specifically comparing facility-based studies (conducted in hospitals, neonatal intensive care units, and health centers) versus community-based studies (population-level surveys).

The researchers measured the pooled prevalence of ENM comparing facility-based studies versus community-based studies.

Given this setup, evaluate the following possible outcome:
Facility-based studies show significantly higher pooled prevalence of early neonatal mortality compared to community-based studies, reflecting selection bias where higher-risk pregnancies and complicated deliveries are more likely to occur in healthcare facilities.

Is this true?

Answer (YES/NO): YES